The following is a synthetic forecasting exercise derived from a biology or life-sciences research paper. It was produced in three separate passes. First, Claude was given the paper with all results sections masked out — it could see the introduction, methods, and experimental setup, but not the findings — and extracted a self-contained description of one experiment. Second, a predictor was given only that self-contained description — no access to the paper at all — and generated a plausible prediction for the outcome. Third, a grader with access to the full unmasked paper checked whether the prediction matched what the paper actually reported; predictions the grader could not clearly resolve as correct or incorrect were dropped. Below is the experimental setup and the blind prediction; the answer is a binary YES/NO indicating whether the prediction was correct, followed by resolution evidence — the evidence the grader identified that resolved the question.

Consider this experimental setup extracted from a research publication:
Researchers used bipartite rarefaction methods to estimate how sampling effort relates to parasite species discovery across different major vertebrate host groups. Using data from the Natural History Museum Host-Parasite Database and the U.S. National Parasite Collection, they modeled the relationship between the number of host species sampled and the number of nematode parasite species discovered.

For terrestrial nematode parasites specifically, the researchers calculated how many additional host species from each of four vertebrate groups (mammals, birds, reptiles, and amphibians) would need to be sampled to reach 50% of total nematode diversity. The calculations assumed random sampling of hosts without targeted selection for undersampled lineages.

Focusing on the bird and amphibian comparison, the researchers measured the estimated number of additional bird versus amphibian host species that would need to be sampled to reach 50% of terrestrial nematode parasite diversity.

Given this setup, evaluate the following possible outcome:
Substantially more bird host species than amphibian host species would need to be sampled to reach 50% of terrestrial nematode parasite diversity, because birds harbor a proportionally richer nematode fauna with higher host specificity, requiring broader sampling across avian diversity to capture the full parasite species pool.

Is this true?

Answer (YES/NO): NO